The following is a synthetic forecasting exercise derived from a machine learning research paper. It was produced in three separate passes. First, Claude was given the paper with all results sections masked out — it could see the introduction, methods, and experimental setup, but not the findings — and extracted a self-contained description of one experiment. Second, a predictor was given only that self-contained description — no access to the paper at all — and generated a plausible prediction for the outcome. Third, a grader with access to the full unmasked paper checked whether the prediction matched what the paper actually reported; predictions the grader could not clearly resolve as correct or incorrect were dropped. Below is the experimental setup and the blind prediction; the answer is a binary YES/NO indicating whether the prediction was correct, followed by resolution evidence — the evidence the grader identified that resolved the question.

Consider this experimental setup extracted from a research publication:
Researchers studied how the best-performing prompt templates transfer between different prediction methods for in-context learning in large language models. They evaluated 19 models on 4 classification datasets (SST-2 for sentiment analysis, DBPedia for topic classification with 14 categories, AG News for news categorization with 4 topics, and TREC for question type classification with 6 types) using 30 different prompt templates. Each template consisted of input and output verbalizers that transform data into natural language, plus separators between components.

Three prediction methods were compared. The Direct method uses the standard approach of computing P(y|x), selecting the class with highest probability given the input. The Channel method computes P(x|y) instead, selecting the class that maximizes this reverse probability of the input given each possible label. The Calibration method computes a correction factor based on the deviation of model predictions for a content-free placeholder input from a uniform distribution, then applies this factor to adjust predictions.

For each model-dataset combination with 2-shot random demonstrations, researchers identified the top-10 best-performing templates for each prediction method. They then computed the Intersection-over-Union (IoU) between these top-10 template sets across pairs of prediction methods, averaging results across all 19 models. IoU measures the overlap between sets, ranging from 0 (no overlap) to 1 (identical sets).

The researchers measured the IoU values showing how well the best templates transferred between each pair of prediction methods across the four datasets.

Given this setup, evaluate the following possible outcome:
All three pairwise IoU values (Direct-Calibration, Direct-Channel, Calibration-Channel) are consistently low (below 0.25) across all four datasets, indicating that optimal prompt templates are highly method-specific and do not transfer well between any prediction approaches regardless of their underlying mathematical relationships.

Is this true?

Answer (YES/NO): NO